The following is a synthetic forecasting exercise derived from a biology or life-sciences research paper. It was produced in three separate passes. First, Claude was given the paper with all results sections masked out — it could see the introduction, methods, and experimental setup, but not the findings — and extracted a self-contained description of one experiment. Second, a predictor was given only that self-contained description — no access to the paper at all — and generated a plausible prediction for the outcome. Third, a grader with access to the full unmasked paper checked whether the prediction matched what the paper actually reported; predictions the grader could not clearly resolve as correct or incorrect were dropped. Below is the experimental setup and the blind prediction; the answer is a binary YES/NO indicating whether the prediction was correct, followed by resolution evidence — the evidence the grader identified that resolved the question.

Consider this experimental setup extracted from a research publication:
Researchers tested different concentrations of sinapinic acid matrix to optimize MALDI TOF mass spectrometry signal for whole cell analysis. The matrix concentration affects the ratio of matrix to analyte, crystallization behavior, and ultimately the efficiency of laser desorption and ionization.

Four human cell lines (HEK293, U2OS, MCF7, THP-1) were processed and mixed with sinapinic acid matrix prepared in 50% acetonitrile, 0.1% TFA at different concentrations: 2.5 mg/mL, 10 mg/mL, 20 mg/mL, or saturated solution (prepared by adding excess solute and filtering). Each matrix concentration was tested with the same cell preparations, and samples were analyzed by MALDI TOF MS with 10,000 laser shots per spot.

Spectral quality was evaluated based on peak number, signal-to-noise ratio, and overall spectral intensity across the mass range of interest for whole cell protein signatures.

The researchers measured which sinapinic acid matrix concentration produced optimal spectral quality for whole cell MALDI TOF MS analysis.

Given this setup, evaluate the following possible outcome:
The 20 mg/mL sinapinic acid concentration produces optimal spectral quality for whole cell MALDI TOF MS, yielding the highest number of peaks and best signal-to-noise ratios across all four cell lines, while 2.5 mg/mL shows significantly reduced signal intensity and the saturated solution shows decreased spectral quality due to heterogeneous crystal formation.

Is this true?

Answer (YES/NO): NO